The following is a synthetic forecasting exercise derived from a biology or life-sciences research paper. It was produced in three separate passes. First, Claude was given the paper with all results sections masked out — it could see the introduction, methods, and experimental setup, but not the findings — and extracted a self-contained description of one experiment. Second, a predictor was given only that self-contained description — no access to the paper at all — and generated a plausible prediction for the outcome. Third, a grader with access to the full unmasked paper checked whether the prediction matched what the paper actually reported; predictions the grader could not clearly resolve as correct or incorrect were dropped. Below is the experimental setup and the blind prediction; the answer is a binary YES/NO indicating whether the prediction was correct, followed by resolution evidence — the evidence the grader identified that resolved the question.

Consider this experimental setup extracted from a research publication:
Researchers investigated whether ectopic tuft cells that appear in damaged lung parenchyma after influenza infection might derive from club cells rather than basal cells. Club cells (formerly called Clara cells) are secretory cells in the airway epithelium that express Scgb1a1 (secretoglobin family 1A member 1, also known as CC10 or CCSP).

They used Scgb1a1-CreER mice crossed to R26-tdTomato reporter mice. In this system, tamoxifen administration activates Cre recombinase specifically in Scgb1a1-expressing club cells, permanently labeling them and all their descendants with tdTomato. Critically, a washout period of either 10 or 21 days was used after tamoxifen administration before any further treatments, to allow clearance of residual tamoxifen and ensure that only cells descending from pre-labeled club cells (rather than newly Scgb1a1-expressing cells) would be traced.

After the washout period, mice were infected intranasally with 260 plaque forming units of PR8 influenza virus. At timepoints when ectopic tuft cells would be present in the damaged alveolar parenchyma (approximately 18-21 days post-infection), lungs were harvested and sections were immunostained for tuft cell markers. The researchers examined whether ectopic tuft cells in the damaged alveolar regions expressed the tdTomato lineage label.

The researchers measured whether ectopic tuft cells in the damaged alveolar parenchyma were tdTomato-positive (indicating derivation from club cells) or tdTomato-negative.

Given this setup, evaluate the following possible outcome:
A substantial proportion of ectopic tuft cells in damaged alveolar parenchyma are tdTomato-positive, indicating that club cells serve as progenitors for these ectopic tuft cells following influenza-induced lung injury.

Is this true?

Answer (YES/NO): NO